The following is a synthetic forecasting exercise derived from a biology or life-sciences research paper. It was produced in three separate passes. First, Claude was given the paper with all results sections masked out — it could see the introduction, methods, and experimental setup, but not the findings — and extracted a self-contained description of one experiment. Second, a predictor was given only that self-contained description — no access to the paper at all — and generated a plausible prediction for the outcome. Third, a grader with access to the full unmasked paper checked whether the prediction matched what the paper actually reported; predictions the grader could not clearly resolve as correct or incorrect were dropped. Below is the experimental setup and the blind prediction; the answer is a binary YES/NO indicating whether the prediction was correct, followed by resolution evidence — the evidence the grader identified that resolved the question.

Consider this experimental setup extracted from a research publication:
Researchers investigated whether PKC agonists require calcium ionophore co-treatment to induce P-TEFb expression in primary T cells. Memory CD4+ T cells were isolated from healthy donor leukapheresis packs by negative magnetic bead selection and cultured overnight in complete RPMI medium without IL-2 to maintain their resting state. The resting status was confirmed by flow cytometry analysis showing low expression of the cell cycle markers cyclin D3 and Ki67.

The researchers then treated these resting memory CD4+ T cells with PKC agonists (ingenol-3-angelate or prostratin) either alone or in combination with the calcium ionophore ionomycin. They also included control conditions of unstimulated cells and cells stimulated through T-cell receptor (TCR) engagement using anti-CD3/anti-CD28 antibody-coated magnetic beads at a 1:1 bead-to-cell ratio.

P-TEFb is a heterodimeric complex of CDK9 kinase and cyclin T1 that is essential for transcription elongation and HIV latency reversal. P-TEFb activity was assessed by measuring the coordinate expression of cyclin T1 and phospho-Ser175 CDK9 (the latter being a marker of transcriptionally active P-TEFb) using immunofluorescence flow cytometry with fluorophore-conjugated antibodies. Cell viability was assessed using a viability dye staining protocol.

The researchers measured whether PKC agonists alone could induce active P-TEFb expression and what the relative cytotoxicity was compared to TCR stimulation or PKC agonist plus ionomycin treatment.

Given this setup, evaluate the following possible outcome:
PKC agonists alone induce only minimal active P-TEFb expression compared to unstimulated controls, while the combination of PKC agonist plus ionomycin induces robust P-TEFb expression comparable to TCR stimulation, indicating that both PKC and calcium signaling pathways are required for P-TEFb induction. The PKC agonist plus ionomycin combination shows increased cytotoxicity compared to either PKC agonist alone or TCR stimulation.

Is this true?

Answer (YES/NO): NO